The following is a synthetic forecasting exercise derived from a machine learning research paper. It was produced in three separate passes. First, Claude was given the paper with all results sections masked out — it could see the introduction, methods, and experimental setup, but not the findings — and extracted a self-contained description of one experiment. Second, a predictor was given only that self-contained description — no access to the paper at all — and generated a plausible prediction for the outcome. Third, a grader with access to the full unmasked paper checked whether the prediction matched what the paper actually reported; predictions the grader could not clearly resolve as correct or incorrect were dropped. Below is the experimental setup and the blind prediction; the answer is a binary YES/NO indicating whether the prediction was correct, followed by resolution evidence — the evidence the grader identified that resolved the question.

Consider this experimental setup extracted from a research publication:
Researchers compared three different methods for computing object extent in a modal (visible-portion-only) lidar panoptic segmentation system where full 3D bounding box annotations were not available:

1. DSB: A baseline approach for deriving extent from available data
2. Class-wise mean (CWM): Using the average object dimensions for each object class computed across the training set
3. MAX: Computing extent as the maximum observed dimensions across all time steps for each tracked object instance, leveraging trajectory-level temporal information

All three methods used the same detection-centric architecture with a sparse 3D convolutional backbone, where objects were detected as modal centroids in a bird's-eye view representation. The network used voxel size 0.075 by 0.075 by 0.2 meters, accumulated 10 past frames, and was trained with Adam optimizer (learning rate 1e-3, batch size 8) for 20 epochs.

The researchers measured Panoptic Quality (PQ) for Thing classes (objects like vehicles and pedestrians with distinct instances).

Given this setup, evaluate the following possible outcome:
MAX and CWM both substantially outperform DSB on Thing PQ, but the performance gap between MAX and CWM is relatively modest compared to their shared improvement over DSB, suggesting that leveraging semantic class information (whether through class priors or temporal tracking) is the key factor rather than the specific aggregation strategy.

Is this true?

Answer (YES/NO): NO